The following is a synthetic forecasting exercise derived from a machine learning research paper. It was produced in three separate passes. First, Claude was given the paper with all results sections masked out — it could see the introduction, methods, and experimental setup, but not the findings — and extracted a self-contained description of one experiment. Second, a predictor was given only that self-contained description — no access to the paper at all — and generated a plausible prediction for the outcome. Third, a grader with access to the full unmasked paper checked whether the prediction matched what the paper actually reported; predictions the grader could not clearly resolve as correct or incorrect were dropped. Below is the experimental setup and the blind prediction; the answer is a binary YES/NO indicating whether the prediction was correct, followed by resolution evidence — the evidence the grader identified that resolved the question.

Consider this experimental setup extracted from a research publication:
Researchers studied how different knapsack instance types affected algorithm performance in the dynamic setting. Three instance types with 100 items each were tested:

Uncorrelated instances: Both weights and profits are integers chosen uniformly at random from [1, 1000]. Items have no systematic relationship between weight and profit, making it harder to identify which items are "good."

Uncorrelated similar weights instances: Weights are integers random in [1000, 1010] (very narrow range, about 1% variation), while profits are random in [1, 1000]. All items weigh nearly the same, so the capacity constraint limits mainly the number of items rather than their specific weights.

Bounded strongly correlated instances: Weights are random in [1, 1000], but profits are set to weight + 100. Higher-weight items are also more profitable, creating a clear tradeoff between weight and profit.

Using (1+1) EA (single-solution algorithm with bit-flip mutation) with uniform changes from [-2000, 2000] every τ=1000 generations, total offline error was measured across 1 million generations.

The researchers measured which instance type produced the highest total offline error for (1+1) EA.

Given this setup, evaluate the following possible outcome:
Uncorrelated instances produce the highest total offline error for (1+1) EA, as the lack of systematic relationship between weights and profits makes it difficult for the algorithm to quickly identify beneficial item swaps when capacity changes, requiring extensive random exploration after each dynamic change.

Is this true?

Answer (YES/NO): YES